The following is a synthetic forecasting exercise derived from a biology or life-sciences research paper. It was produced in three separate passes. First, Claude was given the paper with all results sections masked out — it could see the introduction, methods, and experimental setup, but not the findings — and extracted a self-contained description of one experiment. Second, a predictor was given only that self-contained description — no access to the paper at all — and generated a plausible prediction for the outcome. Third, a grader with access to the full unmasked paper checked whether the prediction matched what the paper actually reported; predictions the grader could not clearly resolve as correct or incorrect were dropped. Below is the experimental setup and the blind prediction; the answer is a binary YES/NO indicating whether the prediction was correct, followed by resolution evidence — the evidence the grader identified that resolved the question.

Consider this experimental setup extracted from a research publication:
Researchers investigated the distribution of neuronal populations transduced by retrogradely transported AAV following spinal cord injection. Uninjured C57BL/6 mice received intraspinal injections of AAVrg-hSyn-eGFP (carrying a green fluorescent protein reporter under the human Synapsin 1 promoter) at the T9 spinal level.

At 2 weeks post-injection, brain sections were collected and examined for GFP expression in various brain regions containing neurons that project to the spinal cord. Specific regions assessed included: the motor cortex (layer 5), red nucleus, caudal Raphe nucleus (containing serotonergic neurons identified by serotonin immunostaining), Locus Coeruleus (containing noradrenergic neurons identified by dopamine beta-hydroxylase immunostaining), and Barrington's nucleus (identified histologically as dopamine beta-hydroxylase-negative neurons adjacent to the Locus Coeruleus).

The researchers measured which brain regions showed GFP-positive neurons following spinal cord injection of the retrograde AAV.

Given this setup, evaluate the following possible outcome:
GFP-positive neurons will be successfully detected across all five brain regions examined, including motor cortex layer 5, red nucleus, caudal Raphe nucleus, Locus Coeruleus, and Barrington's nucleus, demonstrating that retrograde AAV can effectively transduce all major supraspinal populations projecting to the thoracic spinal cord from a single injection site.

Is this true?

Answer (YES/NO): NO